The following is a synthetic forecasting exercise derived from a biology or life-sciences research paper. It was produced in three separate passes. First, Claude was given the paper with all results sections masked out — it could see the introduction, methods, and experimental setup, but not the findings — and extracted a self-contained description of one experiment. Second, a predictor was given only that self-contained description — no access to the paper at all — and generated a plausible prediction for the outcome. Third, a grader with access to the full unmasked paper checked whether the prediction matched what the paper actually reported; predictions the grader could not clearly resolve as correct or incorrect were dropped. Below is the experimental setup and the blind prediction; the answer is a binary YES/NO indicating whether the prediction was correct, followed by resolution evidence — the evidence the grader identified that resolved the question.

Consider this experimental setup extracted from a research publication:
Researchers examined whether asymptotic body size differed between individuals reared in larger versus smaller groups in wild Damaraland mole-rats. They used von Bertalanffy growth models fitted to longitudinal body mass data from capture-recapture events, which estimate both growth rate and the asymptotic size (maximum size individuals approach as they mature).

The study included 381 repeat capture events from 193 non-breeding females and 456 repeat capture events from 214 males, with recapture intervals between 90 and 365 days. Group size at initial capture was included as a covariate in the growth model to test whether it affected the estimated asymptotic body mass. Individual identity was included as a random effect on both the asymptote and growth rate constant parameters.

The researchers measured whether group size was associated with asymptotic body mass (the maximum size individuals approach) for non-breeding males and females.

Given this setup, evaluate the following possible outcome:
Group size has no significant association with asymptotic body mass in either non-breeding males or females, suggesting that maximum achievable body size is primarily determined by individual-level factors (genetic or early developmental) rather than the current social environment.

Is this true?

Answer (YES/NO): NO